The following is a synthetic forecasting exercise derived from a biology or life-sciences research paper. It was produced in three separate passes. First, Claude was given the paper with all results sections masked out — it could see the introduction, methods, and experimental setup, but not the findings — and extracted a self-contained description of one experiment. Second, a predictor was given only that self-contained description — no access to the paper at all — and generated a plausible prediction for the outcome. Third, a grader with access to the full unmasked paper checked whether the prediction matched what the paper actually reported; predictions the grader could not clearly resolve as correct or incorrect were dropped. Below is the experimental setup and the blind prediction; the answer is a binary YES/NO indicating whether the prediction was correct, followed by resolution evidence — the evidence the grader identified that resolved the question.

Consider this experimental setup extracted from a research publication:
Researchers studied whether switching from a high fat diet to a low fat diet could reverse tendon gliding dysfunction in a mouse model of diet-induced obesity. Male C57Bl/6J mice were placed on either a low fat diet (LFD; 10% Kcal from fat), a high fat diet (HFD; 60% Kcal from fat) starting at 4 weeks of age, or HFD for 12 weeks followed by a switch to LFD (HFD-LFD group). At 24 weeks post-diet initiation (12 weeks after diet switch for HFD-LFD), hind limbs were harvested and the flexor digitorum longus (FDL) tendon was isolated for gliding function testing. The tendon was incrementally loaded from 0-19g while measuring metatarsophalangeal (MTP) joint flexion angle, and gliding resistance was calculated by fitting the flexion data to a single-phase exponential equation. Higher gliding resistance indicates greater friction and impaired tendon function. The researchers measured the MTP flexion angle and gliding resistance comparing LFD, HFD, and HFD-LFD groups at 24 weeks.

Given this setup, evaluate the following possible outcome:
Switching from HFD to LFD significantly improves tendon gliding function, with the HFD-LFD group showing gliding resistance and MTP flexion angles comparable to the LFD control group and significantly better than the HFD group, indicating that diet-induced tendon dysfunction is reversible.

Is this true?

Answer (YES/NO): NO